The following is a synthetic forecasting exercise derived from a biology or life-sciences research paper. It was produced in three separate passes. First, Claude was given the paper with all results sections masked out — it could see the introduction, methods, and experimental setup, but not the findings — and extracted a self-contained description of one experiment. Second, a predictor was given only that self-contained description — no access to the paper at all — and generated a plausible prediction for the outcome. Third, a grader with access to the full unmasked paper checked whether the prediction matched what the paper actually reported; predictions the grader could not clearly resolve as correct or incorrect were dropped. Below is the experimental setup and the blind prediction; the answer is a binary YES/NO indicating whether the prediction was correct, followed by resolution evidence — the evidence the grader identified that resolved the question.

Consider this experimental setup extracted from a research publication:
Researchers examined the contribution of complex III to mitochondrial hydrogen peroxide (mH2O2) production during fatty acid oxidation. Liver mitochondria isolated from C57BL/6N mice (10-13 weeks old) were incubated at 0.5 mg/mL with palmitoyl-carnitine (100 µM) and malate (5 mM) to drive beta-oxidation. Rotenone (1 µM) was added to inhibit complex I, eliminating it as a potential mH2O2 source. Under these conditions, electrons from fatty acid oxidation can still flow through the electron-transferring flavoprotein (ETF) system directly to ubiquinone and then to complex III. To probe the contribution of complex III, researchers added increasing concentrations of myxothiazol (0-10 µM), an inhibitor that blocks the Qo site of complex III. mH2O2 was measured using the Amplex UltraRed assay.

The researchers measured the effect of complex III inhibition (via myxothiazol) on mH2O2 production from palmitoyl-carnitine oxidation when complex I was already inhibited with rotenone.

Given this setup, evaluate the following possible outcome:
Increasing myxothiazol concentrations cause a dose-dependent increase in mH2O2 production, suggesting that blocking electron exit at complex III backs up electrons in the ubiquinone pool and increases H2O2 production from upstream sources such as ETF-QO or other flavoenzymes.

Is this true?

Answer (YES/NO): NO